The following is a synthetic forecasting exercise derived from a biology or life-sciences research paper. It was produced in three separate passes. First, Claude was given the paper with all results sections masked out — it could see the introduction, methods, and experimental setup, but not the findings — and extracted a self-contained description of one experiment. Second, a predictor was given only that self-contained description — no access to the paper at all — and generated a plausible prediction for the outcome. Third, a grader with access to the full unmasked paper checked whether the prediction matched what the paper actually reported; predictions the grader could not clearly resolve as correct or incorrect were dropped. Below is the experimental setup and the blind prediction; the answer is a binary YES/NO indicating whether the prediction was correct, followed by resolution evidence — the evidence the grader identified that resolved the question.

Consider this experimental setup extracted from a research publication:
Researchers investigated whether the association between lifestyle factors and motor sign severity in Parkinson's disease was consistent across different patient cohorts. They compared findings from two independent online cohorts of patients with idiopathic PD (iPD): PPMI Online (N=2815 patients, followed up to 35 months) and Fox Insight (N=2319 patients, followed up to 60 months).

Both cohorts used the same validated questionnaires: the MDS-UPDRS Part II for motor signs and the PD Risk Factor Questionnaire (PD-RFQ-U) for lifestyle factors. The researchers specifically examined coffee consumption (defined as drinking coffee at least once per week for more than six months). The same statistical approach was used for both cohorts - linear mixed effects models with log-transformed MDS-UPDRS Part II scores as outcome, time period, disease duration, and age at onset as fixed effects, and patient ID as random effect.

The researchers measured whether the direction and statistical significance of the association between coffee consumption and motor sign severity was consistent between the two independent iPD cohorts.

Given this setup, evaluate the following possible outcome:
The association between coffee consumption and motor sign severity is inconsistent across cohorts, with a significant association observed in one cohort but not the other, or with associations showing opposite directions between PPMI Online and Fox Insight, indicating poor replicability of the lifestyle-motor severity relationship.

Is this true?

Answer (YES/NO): NO